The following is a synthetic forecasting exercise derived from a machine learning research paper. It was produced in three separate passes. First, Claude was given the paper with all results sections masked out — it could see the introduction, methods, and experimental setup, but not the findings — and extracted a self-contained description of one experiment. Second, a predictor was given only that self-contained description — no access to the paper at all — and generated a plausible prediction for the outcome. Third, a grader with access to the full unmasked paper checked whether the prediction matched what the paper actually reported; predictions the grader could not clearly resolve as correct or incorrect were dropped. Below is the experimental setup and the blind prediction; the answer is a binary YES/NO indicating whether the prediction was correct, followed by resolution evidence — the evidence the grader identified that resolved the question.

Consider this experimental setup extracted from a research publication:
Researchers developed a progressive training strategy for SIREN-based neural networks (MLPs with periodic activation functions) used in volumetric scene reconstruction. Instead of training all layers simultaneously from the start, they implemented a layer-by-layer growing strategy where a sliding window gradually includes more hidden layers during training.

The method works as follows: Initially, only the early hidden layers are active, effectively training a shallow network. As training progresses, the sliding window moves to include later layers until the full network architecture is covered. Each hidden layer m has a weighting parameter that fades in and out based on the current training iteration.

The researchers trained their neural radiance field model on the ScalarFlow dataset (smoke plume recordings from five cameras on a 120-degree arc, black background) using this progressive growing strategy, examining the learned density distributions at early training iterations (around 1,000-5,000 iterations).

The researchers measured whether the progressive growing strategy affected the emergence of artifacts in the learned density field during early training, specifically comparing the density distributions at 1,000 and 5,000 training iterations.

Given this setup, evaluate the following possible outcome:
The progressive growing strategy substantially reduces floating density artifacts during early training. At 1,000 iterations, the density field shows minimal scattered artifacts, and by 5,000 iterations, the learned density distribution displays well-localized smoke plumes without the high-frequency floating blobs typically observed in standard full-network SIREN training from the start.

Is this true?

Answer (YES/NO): NO